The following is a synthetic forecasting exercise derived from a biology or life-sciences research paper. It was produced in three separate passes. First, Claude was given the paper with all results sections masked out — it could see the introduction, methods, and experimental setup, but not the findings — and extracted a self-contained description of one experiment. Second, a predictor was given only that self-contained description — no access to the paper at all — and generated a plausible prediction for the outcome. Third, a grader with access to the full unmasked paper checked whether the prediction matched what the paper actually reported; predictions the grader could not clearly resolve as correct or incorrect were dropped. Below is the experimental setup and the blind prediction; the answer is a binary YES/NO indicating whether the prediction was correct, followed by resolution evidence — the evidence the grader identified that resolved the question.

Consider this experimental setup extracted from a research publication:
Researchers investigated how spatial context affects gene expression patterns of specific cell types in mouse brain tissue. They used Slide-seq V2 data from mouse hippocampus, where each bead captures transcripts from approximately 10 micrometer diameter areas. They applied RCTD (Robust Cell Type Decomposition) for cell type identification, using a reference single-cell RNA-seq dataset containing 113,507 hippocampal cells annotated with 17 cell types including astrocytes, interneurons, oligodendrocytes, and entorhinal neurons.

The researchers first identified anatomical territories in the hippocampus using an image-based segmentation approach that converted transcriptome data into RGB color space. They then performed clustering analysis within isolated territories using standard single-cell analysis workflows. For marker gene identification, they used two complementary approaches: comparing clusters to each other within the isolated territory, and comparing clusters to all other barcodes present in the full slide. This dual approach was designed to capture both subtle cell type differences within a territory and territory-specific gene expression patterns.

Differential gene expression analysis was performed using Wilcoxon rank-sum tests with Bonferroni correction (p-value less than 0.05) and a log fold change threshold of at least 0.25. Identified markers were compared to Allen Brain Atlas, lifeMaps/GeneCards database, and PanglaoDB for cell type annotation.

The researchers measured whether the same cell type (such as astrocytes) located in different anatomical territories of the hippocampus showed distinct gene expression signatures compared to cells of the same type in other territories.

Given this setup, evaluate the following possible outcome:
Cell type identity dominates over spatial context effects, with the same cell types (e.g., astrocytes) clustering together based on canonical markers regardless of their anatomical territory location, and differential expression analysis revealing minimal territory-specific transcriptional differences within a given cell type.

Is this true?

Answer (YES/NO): NO